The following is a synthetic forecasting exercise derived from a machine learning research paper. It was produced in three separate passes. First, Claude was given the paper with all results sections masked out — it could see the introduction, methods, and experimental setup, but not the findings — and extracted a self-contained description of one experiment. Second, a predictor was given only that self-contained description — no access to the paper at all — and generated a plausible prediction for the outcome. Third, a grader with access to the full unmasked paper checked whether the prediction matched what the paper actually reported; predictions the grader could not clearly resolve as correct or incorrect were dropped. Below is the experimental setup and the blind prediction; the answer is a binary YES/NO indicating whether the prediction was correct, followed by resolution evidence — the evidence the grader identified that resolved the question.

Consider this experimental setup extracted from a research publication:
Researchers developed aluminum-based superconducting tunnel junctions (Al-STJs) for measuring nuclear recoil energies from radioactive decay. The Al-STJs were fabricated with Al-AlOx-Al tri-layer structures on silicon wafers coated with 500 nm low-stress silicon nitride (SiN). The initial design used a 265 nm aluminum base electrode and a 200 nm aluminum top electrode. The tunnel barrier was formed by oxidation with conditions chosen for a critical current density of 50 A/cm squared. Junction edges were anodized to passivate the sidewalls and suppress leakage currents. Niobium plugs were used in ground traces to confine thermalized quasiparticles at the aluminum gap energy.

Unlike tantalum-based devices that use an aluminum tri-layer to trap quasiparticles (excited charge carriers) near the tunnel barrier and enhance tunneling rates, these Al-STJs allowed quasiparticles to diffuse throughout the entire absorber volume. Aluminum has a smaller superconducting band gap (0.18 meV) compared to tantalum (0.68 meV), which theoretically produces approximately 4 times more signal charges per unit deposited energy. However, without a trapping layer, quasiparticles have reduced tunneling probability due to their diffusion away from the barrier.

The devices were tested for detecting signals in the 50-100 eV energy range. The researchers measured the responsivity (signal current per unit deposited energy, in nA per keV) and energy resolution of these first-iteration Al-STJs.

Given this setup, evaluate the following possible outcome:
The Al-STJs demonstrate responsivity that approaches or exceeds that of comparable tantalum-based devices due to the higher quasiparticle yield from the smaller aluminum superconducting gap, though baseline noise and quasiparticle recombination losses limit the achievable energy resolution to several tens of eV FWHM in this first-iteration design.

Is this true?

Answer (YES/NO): NO